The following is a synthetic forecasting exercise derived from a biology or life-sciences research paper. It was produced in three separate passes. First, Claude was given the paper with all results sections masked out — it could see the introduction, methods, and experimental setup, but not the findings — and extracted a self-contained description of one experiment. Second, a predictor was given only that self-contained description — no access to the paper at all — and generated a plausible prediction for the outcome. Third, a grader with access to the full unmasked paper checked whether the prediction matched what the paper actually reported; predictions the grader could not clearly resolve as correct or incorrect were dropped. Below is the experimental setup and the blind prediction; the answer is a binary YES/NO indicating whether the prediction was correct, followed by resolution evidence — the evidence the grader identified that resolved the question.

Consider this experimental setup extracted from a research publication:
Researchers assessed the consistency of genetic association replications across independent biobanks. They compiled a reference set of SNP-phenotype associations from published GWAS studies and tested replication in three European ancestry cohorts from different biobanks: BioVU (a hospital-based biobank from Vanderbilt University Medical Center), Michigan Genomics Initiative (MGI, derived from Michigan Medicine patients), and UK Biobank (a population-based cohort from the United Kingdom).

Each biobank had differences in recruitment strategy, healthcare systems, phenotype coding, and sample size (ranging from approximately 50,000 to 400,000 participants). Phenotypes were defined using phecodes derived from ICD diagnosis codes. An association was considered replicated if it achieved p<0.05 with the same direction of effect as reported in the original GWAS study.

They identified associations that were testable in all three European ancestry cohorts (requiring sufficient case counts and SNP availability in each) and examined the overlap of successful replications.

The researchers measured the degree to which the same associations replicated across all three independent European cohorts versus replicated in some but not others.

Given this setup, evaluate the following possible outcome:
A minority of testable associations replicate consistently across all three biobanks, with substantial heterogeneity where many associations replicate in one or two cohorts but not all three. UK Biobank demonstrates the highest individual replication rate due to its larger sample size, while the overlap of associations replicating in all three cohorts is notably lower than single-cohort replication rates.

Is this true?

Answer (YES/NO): NO